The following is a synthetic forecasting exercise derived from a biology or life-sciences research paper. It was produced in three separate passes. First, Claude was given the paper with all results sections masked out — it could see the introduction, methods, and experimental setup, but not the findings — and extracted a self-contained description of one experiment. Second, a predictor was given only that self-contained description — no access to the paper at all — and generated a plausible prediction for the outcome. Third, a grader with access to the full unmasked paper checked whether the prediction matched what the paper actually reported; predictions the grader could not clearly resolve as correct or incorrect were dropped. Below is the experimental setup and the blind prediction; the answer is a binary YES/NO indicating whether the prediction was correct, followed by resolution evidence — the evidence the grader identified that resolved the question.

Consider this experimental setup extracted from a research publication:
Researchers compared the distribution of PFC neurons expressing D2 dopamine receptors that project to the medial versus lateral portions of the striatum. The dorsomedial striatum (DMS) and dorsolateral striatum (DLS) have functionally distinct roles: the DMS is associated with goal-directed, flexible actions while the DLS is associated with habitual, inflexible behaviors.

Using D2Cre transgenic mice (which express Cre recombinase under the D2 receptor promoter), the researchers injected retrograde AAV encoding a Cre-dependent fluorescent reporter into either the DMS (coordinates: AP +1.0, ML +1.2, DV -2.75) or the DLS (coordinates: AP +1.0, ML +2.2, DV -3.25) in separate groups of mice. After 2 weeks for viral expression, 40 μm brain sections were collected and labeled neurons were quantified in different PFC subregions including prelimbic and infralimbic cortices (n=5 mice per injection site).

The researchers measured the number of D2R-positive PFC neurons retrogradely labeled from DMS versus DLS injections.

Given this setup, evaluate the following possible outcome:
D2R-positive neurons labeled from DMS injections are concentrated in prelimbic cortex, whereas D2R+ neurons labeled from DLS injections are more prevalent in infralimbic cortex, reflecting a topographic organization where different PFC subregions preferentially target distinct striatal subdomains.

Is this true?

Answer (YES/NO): NO